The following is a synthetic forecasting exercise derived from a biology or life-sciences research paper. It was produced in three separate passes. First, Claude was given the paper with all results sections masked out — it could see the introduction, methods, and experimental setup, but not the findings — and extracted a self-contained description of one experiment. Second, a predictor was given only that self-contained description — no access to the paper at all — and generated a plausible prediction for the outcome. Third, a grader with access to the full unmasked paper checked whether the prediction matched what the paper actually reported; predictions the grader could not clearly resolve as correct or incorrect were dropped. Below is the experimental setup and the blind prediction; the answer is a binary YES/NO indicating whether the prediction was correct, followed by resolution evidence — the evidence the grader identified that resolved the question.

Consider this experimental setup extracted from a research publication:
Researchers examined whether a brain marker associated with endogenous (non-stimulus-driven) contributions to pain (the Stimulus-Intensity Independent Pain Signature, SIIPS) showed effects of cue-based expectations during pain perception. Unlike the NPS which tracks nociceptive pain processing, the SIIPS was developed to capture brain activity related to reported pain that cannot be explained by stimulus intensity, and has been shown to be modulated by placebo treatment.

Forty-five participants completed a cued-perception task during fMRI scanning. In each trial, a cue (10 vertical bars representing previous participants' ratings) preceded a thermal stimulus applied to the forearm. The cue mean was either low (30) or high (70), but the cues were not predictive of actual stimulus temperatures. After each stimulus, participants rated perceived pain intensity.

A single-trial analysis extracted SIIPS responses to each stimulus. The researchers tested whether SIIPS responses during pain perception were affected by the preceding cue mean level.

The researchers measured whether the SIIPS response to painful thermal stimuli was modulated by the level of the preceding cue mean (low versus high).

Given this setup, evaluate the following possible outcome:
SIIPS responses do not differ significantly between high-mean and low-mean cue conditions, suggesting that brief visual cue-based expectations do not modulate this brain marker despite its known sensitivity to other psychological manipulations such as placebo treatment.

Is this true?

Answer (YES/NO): NO